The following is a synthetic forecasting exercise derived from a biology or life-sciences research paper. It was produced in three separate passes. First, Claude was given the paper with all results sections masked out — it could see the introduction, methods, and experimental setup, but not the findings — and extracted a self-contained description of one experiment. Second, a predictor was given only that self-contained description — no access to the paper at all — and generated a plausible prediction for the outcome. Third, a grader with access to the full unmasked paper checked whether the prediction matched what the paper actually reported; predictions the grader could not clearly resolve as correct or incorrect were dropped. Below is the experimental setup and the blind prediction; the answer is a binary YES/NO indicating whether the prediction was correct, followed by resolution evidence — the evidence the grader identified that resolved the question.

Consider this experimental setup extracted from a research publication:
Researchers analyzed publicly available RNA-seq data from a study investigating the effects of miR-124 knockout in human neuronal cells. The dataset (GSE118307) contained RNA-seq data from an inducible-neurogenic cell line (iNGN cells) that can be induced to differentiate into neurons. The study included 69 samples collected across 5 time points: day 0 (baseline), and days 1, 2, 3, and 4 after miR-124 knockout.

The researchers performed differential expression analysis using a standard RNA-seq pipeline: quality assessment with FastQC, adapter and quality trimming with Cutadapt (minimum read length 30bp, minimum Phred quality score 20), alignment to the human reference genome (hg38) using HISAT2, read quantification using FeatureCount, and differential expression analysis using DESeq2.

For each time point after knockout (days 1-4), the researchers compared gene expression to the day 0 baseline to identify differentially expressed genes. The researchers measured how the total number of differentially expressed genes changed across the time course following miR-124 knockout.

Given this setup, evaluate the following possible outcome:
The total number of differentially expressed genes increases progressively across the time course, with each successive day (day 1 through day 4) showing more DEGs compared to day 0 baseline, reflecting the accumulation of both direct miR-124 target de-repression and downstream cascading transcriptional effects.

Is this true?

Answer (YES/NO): YES